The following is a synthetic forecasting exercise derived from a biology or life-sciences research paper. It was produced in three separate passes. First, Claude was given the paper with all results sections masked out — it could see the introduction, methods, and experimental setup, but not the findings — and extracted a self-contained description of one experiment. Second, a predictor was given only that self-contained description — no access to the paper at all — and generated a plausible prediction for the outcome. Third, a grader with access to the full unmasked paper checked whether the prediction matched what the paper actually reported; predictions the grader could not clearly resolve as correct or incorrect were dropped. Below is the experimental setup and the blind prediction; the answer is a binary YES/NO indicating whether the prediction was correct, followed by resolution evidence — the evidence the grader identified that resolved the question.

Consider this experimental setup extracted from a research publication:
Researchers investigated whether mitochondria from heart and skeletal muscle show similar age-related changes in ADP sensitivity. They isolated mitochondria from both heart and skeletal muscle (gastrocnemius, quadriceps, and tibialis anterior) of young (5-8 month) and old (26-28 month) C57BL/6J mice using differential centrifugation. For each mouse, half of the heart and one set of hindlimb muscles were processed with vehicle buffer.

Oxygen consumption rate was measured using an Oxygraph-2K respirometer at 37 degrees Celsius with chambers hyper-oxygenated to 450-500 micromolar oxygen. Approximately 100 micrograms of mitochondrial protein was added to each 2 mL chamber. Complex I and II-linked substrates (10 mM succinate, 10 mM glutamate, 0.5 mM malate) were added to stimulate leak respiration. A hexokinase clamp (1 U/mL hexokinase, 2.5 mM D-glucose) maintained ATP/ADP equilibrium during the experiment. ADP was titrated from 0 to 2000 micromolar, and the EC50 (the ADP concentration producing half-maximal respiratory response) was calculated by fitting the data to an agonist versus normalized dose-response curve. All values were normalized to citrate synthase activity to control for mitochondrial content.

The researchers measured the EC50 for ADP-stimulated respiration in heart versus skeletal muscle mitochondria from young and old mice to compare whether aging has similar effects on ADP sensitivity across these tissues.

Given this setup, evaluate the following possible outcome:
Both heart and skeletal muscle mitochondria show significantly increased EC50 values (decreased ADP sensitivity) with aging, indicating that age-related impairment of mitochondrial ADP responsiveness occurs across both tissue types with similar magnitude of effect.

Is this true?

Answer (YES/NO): NO